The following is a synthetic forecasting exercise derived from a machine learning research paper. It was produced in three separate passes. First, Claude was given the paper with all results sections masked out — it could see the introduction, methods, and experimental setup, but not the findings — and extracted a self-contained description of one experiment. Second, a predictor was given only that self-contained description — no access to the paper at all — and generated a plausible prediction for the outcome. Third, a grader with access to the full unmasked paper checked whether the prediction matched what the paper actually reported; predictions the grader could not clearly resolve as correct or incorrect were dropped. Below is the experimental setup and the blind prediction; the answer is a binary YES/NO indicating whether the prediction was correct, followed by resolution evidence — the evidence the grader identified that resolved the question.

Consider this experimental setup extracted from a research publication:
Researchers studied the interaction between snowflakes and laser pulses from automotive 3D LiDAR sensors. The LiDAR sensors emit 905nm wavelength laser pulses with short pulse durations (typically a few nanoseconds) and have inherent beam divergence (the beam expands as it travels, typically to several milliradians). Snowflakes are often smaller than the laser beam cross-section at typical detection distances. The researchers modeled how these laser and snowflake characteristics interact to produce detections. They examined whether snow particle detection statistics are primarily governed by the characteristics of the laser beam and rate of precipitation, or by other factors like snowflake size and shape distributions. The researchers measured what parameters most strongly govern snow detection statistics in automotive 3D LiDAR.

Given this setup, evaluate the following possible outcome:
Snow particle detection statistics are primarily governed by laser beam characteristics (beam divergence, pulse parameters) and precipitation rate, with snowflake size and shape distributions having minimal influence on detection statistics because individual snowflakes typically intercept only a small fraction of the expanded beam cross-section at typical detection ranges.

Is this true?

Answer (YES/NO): YES